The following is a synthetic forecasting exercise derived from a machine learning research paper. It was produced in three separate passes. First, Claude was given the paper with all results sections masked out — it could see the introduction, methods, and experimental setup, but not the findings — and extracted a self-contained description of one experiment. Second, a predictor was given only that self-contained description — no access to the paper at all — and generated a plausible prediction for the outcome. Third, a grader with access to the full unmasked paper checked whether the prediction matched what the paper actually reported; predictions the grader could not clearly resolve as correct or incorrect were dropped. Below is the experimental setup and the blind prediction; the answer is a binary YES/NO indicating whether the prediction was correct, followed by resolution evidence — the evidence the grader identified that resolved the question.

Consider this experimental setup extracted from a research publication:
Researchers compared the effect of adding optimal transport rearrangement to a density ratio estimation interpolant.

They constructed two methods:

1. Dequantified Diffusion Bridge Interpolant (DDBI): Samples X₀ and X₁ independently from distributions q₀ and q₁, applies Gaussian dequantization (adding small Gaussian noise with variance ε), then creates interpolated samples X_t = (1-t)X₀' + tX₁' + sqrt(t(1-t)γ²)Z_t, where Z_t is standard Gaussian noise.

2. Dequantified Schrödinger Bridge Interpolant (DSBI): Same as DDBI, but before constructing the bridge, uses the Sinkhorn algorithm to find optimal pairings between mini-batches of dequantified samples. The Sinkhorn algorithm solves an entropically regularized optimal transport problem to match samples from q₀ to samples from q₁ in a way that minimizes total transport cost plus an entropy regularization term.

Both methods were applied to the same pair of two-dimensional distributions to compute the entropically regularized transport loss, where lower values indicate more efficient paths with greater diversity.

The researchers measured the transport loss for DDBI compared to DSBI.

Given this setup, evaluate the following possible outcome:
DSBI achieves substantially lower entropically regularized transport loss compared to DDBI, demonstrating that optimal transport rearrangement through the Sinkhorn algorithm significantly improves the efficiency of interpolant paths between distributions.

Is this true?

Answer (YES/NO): YES